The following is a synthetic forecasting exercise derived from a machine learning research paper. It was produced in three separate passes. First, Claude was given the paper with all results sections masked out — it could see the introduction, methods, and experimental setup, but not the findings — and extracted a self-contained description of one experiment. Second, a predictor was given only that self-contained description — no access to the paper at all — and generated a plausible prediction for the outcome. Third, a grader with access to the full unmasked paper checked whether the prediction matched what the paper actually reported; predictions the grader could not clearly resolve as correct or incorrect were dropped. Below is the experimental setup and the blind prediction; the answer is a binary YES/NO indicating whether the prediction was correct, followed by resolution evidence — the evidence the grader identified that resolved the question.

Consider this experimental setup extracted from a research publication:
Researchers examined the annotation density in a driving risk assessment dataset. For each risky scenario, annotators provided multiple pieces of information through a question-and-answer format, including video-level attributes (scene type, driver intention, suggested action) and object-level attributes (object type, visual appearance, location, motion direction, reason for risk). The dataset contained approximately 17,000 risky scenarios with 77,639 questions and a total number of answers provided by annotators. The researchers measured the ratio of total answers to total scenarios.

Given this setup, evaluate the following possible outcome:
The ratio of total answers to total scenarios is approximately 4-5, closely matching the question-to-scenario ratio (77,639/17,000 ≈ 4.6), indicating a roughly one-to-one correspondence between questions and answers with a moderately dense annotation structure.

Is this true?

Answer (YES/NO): NO